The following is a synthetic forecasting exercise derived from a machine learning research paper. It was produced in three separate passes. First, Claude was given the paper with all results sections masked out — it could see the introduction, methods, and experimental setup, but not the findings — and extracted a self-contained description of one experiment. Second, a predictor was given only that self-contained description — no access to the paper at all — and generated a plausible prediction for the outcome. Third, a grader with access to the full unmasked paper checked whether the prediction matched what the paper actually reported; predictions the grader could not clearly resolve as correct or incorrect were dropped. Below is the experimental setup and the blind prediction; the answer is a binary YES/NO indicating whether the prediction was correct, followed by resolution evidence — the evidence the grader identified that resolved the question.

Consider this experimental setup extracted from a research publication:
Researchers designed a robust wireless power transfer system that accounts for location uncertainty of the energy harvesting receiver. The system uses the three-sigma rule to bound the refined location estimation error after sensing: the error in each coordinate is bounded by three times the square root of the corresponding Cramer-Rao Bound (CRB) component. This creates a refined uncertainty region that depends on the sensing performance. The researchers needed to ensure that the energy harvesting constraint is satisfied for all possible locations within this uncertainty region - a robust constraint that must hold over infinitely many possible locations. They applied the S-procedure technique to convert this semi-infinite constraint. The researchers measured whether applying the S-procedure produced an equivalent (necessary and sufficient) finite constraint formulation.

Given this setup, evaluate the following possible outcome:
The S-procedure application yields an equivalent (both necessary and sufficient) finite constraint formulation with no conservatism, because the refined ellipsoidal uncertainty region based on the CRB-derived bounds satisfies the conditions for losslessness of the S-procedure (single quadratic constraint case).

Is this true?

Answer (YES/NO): YES